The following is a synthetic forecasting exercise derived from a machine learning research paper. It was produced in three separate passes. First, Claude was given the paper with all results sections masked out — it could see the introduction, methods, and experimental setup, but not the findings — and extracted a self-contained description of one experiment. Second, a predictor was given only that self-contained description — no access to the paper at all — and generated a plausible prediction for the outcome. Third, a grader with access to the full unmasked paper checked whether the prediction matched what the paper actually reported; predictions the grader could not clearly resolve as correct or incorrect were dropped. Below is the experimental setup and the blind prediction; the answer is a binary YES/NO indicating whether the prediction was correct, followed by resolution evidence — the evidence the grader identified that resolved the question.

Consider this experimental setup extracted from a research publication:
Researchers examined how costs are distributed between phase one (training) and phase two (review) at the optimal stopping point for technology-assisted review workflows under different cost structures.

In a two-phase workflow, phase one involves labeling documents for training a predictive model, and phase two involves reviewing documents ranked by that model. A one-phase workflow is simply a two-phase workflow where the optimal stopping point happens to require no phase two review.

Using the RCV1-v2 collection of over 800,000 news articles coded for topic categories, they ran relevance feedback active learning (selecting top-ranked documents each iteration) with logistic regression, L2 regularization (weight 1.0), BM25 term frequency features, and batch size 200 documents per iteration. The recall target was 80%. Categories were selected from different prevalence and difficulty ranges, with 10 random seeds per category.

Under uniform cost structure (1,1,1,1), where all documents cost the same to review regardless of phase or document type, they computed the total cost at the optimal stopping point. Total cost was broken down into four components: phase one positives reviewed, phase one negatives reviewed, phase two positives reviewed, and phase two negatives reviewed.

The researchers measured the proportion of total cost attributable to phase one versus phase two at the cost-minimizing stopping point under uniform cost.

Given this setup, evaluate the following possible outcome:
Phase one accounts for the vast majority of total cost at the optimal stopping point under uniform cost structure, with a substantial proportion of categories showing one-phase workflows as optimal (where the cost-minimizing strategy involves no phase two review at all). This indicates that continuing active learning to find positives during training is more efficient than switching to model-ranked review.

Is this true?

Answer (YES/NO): YES